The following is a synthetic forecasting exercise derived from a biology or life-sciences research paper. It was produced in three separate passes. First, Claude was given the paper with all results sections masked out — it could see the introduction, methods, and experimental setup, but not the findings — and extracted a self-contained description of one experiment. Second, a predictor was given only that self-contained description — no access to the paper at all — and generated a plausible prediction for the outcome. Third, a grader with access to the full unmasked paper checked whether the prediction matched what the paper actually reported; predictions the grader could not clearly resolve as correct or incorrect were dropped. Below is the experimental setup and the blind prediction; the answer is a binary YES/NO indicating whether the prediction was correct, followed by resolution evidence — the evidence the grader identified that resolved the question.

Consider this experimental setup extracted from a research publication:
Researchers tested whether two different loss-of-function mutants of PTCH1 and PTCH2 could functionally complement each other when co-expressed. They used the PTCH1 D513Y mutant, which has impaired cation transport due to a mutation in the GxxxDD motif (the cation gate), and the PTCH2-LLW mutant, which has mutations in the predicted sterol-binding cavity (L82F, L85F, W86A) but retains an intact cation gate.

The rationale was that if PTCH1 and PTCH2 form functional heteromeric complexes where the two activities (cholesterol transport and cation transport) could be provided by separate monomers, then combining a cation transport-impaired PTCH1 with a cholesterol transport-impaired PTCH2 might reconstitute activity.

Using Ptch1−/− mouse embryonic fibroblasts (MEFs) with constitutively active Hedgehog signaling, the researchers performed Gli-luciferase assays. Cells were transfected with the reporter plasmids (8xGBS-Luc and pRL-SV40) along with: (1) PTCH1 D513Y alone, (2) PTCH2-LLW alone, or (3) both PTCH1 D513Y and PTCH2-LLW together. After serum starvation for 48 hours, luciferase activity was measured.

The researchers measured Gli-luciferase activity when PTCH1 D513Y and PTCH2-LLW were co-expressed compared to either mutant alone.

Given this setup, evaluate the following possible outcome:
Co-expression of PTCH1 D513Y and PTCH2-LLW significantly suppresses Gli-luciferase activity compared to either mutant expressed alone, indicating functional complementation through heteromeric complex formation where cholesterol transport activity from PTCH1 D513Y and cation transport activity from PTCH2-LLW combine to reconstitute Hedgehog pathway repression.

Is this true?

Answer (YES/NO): YES